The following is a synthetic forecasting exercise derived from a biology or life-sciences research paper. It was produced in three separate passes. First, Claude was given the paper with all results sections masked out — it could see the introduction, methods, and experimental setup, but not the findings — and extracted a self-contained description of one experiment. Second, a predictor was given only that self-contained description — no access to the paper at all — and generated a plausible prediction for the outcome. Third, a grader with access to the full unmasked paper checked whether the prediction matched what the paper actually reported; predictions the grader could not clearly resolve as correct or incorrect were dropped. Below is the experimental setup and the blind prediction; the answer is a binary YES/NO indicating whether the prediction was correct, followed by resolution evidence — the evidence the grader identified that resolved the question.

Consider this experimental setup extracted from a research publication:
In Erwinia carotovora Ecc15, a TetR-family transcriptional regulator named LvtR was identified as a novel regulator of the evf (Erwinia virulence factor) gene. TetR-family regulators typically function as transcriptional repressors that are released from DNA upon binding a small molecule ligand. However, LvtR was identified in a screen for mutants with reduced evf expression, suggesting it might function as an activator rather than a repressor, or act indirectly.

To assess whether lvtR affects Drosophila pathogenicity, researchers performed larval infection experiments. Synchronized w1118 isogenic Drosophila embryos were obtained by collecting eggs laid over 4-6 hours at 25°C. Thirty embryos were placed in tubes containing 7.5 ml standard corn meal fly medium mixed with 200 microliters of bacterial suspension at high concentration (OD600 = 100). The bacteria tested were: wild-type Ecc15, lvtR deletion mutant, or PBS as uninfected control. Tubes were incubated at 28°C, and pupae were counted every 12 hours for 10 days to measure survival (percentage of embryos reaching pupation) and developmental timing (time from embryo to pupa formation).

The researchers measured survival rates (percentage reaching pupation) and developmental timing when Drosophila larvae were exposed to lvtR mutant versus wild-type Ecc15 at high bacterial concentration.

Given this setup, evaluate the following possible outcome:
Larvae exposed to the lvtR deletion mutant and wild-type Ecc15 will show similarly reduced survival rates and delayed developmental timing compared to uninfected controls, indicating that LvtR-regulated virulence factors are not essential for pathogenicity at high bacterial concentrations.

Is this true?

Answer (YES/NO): NO